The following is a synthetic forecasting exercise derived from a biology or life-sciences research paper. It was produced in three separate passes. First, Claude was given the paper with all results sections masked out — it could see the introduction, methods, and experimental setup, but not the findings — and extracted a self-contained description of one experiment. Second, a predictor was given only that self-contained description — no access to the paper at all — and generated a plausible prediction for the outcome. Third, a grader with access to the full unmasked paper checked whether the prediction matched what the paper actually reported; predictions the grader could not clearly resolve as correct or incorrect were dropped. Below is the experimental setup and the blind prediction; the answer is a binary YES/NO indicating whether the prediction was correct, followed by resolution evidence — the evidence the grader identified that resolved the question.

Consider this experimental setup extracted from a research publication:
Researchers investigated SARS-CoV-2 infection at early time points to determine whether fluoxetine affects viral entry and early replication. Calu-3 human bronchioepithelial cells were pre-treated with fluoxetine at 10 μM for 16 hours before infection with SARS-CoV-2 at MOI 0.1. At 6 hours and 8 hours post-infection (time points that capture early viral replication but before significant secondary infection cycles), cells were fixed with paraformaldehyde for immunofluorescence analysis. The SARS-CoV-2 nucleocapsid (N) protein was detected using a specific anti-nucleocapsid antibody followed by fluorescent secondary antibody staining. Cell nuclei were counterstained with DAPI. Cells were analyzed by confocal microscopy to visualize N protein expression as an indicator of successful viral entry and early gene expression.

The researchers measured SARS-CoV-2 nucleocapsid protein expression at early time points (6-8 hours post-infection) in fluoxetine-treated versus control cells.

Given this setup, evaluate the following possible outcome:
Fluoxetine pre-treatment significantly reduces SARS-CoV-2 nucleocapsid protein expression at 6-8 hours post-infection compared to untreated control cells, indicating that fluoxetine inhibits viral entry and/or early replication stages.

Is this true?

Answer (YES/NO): YES